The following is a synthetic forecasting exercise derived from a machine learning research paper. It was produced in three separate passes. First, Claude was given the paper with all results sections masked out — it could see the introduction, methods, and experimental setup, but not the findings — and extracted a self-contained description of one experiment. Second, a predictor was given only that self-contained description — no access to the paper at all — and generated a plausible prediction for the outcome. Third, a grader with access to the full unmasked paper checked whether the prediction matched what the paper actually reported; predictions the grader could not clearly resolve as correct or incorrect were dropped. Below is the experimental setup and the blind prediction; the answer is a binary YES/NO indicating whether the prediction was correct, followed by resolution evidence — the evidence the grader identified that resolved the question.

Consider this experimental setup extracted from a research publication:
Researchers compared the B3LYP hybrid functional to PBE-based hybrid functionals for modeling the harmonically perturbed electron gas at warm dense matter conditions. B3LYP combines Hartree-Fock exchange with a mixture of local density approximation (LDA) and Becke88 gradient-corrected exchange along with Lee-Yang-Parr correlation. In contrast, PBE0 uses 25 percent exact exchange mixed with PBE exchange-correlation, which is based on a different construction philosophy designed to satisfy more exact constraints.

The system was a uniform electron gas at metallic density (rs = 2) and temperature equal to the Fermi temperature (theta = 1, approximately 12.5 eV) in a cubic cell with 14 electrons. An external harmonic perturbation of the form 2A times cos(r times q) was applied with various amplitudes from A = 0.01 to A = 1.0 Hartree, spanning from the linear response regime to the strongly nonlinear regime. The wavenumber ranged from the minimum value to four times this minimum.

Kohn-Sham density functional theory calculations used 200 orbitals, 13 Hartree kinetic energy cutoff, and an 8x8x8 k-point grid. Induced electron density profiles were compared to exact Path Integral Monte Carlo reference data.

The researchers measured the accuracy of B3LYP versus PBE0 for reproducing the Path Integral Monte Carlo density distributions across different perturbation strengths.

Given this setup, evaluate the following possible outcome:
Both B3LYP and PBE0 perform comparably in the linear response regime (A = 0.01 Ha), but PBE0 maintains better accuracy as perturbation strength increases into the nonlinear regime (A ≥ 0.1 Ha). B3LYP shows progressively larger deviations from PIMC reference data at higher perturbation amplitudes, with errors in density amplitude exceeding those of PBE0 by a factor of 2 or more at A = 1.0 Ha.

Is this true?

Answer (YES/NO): NO